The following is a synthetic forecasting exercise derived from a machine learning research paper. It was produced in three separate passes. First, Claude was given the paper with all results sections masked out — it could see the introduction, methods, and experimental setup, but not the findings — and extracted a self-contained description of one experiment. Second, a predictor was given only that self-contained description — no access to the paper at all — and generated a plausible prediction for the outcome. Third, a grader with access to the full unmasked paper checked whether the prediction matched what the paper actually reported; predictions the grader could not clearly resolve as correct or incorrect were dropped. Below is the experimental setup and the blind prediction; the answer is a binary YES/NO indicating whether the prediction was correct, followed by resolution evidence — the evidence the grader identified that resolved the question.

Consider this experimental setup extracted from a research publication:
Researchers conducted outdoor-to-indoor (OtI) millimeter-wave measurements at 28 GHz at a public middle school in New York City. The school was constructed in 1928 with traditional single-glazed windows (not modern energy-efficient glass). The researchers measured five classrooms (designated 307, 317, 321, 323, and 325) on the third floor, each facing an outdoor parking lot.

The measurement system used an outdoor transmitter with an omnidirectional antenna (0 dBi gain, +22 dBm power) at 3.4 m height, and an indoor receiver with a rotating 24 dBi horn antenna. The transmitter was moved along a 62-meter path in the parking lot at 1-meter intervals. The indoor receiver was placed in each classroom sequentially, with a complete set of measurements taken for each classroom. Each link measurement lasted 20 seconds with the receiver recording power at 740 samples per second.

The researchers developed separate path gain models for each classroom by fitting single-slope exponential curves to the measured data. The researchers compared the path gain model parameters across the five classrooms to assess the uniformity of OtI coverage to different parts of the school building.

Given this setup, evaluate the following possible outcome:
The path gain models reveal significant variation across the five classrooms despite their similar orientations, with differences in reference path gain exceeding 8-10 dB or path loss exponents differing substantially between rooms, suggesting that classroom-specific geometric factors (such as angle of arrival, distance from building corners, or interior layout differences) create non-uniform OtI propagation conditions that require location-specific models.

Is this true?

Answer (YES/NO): NO